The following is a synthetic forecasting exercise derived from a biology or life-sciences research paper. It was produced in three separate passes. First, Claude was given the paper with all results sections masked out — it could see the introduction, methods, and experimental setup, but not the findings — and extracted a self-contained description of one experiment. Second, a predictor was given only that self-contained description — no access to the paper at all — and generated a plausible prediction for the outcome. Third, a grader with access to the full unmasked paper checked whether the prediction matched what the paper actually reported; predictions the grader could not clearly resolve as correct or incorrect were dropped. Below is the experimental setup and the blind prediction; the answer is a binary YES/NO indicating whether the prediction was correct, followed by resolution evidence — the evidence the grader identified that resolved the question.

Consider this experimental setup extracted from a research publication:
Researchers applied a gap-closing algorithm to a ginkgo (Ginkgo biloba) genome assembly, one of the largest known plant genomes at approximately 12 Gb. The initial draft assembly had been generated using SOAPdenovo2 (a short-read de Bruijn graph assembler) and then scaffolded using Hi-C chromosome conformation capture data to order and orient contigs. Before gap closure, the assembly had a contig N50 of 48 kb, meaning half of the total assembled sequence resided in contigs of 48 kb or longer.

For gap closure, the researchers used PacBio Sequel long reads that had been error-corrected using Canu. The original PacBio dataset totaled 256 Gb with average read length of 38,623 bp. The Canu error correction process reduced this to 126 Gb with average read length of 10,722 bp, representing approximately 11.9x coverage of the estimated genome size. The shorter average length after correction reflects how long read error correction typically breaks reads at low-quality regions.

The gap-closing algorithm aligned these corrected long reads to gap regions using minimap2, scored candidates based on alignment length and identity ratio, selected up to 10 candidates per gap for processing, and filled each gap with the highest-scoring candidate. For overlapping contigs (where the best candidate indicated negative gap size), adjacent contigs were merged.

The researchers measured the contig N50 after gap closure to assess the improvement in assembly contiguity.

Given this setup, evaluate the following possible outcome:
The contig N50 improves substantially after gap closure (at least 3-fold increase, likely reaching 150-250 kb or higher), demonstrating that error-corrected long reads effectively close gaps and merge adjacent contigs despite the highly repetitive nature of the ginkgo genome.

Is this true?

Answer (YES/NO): YES